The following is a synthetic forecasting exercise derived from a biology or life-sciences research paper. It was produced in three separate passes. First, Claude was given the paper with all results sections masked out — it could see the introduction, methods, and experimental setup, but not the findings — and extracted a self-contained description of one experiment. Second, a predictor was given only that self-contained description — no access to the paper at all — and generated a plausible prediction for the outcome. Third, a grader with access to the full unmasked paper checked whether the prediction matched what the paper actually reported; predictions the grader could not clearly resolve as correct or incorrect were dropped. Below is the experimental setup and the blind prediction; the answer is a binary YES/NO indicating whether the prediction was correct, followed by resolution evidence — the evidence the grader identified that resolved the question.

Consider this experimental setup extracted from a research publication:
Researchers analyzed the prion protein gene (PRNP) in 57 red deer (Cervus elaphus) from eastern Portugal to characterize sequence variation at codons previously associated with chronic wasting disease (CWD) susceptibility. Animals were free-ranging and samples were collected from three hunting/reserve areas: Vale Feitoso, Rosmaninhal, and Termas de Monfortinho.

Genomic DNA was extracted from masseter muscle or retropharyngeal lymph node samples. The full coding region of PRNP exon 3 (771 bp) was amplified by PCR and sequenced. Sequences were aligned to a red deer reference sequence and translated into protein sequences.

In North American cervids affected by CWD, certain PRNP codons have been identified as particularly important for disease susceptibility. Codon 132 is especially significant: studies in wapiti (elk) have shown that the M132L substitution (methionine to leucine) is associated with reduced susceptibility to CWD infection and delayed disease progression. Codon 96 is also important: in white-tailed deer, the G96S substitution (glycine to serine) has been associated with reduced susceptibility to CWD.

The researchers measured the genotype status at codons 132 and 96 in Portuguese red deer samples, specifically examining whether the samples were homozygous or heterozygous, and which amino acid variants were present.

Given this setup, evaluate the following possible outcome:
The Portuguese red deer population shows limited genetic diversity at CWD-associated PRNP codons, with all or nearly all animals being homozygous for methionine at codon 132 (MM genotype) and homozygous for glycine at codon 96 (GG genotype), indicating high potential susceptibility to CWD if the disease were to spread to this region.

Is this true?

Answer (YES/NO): YES